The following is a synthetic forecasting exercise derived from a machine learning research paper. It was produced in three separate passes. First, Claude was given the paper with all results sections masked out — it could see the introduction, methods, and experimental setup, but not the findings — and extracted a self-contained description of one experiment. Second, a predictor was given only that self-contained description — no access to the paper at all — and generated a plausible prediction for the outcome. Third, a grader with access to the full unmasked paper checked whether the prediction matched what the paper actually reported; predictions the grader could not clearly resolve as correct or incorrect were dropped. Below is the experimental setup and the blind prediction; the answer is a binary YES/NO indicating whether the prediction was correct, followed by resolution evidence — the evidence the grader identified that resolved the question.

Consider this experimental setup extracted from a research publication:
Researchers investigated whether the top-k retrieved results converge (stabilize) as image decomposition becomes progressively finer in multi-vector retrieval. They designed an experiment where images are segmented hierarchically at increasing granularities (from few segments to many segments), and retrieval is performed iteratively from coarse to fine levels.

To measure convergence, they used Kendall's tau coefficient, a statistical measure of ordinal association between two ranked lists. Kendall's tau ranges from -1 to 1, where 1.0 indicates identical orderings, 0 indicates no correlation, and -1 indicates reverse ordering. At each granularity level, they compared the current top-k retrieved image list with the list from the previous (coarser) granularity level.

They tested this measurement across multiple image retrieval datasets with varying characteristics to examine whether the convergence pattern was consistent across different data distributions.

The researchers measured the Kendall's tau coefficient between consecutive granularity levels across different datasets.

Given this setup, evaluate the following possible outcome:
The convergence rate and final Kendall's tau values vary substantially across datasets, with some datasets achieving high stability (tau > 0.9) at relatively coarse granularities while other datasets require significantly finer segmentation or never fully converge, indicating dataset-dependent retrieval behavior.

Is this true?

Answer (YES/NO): NO